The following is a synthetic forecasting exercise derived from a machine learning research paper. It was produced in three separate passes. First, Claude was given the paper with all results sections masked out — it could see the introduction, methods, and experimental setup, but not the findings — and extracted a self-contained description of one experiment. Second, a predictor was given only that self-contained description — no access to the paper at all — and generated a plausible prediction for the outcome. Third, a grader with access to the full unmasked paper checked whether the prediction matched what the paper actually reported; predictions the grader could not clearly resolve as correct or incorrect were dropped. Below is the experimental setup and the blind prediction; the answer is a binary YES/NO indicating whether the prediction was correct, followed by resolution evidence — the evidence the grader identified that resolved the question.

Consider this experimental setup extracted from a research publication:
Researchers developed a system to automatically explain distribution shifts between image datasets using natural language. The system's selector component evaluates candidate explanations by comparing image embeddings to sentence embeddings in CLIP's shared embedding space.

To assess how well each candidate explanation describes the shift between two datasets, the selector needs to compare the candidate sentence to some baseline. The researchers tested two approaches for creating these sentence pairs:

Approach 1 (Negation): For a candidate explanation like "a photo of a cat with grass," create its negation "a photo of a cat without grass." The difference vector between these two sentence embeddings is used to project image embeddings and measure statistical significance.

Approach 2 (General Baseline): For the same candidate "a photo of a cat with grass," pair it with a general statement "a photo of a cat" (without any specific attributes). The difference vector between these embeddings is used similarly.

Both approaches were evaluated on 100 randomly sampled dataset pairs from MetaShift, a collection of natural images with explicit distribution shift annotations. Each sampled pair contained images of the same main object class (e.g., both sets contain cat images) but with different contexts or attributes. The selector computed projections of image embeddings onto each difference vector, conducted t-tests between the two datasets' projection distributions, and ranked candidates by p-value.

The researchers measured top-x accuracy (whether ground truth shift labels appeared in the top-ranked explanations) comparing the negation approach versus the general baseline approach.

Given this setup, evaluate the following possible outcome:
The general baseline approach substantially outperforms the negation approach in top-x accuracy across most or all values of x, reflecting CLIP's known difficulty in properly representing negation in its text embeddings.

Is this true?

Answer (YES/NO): NO